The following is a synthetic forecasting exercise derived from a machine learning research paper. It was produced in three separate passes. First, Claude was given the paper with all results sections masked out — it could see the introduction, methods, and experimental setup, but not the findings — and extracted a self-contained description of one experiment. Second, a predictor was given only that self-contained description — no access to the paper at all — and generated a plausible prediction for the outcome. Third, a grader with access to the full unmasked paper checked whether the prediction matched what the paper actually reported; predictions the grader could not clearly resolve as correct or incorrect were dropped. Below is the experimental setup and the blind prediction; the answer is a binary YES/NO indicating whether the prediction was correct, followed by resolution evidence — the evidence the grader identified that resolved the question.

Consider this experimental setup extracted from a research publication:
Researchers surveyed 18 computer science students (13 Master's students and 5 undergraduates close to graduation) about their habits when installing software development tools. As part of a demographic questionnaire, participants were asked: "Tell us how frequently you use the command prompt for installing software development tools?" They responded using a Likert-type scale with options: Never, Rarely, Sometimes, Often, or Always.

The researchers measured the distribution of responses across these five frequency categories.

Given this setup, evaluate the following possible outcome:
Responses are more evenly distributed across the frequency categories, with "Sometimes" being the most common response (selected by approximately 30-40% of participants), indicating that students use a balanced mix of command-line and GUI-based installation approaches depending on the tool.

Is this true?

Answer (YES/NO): NO